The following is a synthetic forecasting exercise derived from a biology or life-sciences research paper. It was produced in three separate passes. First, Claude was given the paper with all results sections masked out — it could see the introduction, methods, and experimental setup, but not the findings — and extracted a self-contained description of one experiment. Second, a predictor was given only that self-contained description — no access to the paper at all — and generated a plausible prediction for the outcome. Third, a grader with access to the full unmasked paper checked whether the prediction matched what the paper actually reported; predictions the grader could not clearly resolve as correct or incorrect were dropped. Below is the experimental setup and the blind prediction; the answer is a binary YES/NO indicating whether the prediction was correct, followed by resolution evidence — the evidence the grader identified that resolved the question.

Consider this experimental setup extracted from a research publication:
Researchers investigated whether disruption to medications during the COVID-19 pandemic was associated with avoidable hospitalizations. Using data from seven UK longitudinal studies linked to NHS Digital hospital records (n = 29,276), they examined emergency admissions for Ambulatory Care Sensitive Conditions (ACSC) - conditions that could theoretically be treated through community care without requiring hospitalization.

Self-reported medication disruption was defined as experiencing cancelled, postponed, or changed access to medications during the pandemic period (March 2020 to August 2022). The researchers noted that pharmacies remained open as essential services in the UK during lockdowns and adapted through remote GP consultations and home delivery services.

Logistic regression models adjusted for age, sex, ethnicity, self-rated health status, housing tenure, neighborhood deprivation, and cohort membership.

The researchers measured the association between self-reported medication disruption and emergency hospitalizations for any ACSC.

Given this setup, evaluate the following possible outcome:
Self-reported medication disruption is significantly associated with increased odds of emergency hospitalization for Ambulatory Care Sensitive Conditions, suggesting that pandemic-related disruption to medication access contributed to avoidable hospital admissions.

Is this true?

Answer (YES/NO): YES